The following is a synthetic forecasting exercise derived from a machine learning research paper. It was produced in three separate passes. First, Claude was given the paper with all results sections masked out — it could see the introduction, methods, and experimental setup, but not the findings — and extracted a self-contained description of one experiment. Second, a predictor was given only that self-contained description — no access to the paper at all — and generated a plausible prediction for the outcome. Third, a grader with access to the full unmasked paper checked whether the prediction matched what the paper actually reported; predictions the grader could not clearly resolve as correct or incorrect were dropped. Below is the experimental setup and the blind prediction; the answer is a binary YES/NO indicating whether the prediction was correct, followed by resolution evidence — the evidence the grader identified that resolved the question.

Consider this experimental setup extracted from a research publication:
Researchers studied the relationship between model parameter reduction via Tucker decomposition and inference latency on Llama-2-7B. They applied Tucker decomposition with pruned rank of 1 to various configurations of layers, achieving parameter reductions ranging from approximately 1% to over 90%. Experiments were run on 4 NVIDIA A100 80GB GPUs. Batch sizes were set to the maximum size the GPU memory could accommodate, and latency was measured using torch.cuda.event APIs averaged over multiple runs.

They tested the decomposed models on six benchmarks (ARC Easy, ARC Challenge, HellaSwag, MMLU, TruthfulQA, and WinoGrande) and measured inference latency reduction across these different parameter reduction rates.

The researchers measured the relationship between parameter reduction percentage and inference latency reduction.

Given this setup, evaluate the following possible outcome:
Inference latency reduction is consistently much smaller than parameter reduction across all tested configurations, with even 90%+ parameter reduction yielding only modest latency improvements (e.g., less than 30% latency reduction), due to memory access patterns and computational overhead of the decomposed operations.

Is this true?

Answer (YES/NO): NO